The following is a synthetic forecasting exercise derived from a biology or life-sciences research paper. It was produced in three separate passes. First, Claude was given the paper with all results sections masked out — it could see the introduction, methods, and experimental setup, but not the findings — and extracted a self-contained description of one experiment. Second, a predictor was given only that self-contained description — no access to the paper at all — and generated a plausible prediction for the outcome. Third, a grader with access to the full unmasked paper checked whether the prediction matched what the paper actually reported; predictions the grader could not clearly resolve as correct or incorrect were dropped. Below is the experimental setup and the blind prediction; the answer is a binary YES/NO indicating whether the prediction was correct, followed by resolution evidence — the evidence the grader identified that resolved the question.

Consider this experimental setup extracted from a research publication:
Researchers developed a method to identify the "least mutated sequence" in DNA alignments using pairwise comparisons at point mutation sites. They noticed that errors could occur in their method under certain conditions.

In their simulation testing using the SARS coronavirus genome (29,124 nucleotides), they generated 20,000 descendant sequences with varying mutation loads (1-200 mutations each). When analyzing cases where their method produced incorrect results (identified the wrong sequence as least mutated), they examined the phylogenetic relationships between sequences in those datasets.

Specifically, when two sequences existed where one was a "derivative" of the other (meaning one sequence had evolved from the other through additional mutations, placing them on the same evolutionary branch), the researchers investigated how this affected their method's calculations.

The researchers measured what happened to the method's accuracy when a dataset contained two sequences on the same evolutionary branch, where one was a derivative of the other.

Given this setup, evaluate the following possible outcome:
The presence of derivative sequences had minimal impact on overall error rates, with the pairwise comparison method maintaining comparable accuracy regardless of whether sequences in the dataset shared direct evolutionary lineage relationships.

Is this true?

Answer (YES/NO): NO